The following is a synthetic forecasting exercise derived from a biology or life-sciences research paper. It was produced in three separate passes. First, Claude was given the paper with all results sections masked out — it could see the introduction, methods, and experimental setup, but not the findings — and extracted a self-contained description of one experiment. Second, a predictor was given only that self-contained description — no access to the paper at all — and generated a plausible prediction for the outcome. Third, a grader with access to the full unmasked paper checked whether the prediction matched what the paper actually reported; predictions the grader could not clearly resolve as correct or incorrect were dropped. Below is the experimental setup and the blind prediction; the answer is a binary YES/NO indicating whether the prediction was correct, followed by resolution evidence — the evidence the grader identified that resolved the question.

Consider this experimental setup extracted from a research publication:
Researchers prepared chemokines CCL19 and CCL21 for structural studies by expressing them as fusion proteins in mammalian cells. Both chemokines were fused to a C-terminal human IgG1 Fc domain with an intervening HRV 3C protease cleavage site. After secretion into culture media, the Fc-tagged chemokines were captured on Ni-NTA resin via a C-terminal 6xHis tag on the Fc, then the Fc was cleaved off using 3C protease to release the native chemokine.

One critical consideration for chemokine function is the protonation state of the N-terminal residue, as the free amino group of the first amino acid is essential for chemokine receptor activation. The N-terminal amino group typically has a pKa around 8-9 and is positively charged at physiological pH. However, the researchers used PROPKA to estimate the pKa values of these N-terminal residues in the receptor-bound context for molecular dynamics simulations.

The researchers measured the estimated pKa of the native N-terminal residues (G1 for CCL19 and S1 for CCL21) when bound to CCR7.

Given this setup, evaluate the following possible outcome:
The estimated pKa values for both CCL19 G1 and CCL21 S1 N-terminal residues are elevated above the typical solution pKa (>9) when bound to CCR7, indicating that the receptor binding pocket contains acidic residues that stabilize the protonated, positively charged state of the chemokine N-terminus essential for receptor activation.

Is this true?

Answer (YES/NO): NO